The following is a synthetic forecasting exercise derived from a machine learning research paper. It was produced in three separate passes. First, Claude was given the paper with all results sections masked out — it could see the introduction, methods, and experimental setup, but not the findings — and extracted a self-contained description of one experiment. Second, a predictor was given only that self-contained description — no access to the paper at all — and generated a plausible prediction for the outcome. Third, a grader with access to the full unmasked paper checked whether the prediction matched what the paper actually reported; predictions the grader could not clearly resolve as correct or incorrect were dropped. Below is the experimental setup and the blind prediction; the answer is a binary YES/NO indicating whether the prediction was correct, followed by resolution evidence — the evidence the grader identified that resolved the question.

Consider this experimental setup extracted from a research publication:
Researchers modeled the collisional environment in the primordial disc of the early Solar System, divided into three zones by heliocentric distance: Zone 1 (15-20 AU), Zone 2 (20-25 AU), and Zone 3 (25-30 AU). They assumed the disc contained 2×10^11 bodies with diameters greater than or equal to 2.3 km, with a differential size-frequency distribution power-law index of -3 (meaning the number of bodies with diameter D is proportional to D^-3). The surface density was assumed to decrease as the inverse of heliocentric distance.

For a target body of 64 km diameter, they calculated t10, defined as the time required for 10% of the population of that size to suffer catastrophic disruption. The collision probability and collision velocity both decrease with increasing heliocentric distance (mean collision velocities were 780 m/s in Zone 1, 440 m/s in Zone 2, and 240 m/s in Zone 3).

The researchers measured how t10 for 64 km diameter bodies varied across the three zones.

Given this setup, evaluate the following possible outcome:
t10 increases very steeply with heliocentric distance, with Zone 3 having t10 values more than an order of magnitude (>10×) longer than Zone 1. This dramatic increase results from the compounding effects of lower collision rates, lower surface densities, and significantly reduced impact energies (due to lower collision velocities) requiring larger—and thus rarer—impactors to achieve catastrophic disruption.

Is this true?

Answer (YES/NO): NO